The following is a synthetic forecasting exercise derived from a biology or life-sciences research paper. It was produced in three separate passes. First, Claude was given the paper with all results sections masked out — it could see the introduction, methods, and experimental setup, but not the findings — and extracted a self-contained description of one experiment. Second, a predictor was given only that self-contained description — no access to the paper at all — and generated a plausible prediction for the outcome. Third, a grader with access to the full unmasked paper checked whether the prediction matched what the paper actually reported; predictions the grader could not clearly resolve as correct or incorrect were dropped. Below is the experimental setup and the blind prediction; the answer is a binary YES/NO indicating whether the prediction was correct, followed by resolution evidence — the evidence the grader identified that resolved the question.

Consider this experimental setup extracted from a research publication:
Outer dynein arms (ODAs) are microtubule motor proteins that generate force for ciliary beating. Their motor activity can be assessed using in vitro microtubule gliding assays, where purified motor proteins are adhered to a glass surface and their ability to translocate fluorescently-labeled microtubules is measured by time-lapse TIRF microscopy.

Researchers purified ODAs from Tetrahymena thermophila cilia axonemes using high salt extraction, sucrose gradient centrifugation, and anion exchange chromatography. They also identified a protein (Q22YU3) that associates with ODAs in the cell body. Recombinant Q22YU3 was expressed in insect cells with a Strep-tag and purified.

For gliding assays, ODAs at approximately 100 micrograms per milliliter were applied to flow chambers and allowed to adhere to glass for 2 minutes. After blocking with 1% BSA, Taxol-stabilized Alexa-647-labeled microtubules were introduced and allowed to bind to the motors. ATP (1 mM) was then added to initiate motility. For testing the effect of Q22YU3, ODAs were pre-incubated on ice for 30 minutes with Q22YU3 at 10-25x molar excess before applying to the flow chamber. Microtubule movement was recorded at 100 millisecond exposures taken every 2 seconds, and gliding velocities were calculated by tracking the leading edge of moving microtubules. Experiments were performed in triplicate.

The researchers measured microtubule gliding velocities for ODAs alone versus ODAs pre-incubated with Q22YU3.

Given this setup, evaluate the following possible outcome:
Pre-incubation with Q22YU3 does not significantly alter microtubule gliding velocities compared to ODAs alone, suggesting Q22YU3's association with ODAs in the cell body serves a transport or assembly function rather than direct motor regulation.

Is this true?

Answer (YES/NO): NO